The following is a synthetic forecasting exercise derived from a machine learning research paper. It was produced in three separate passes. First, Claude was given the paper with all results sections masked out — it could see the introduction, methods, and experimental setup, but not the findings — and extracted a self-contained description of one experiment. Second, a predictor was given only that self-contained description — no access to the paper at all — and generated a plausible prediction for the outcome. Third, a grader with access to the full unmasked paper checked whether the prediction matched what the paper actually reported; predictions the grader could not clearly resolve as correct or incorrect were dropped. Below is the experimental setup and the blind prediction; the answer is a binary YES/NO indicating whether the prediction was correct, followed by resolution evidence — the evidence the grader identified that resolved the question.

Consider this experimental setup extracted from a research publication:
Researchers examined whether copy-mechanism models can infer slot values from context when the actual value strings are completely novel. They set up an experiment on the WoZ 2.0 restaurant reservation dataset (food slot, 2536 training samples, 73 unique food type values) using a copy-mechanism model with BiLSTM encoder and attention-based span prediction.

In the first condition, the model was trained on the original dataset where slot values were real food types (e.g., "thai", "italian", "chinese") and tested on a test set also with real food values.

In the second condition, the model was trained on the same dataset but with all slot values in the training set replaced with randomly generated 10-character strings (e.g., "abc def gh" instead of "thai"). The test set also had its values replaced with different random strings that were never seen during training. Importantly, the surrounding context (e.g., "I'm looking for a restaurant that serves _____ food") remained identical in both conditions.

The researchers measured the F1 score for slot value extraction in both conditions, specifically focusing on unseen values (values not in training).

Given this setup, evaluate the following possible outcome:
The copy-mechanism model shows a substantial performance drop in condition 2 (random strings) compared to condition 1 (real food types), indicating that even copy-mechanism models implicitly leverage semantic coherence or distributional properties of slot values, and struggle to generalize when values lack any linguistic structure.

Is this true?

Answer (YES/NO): NO